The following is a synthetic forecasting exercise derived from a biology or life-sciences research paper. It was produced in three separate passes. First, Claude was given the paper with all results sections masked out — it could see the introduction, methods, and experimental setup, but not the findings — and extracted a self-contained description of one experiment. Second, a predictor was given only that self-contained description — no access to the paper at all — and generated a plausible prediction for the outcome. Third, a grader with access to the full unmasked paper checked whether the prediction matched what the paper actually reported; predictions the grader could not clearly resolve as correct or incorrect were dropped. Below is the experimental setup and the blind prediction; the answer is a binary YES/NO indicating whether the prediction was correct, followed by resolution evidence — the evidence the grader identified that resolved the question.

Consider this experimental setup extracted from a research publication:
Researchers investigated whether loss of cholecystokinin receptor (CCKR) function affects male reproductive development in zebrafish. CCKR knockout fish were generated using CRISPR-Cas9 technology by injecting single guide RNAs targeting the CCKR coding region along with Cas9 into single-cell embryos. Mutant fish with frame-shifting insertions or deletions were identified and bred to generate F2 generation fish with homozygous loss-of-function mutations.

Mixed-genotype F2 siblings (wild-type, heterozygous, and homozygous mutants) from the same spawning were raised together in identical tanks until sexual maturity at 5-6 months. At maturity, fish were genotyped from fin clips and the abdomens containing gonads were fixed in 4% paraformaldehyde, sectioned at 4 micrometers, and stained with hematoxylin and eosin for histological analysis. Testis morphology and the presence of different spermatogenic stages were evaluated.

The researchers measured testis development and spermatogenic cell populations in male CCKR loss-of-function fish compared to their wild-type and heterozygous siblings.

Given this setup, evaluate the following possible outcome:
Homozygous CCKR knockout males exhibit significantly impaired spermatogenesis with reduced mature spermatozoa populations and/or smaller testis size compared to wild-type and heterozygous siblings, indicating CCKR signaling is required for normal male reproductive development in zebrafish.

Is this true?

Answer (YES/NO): YES